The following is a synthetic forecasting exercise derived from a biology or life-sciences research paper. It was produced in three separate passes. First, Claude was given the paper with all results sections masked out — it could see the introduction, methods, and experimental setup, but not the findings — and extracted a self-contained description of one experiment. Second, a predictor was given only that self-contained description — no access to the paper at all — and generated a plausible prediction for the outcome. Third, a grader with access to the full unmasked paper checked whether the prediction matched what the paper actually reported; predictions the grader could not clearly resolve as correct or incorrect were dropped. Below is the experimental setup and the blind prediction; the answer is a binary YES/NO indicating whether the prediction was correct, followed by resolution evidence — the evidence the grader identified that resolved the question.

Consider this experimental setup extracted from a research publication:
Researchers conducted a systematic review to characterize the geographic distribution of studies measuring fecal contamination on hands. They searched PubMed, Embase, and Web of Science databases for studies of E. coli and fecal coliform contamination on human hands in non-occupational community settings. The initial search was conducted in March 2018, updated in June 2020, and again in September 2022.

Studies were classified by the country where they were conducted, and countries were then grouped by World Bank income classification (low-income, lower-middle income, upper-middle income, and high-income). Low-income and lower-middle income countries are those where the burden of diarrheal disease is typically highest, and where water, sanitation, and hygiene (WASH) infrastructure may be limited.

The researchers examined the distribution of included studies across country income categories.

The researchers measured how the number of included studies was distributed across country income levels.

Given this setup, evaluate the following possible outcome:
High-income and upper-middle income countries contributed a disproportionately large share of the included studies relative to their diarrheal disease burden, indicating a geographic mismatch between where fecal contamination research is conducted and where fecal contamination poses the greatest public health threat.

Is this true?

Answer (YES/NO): NO